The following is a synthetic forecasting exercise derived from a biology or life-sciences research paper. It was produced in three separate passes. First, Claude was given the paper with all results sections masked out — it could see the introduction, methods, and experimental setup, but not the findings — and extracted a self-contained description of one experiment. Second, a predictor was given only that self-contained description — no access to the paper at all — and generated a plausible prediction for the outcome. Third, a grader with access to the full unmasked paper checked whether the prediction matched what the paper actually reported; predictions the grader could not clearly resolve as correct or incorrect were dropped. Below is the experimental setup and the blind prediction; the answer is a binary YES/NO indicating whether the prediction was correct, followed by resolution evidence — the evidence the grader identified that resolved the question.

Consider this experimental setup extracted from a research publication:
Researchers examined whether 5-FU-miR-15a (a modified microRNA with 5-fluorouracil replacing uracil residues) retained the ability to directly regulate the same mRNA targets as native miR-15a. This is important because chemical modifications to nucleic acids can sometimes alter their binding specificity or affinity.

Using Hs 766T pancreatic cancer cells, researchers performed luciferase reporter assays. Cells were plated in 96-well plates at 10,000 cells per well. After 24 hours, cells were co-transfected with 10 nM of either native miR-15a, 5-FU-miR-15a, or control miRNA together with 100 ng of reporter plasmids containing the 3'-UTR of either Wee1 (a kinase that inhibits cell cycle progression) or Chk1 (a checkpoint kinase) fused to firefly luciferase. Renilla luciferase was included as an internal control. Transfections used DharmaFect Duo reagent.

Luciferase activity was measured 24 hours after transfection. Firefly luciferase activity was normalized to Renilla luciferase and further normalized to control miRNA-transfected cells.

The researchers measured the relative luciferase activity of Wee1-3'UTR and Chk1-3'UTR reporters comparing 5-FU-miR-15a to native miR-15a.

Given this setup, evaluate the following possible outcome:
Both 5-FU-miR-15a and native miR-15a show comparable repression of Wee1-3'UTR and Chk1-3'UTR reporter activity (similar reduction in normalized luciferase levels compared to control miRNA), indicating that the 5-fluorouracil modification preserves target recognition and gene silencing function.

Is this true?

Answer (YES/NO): YES